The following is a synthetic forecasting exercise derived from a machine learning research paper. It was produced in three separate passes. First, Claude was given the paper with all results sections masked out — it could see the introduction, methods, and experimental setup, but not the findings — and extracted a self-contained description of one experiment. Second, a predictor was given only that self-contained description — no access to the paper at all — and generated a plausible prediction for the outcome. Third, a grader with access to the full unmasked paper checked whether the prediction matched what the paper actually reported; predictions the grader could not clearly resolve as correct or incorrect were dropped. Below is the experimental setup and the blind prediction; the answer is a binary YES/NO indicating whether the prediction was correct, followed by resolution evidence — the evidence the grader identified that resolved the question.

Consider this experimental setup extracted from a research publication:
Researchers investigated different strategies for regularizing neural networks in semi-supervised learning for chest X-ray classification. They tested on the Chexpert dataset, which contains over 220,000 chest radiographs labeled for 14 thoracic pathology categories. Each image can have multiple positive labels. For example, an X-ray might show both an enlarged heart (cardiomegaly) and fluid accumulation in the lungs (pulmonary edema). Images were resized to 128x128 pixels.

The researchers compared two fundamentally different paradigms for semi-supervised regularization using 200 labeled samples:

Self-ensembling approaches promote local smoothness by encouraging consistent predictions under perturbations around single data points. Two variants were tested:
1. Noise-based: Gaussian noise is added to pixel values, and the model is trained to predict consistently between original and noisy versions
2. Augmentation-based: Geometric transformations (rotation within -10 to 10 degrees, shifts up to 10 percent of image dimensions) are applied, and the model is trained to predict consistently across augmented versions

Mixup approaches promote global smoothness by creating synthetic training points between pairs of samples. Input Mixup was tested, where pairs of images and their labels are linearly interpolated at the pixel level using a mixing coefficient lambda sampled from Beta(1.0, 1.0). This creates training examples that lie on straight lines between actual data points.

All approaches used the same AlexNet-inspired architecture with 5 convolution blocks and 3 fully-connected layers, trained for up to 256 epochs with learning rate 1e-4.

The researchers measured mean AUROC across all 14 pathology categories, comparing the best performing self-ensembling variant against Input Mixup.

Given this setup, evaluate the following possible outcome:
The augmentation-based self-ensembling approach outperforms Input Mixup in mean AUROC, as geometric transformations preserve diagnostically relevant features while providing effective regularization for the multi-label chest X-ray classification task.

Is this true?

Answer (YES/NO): NO